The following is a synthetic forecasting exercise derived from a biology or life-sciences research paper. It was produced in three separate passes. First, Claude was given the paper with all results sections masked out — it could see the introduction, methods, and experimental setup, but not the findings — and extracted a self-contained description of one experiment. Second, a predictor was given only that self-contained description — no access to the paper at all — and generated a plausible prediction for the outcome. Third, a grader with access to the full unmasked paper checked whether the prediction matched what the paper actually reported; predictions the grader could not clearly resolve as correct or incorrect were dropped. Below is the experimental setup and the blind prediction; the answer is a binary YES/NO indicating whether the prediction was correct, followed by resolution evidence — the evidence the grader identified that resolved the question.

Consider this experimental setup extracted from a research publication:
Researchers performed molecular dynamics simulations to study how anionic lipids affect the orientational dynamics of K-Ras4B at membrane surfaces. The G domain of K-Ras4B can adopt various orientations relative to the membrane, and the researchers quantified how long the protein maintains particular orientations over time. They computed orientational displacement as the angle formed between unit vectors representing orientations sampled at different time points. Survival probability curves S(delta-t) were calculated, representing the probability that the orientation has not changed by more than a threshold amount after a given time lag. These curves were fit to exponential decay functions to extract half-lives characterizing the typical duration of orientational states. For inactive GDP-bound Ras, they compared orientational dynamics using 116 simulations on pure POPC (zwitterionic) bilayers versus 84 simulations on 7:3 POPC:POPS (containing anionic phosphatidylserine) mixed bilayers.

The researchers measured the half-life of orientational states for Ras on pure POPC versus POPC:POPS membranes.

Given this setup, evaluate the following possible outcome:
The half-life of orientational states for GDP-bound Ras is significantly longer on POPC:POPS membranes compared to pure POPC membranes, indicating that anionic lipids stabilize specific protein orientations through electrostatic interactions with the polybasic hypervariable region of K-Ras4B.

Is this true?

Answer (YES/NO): YES